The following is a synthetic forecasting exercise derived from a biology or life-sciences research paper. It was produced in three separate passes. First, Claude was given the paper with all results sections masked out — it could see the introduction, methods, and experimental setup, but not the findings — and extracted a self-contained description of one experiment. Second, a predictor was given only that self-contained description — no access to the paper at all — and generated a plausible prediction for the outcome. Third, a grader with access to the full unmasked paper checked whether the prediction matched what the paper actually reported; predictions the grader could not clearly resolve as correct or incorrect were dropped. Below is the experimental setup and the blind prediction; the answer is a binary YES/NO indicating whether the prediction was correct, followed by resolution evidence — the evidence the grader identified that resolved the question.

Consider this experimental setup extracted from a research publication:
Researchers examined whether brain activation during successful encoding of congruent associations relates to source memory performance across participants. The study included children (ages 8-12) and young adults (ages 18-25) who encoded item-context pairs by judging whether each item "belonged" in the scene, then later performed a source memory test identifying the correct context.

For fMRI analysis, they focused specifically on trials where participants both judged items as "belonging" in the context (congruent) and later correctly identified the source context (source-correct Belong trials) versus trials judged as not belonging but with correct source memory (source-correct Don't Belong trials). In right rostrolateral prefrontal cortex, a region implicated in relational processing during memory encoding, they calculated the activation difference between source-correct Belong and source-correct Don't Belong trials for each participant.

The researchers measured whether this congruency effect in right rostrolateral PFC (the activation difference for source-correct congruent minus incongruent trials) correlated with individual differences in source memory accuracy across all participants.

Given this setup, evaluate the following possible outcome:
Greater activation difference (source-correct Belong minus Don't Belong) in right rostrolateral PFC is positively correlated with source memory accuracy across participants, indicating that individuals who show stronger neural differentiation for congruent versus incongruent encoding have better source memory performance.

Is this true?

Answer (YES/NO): NO